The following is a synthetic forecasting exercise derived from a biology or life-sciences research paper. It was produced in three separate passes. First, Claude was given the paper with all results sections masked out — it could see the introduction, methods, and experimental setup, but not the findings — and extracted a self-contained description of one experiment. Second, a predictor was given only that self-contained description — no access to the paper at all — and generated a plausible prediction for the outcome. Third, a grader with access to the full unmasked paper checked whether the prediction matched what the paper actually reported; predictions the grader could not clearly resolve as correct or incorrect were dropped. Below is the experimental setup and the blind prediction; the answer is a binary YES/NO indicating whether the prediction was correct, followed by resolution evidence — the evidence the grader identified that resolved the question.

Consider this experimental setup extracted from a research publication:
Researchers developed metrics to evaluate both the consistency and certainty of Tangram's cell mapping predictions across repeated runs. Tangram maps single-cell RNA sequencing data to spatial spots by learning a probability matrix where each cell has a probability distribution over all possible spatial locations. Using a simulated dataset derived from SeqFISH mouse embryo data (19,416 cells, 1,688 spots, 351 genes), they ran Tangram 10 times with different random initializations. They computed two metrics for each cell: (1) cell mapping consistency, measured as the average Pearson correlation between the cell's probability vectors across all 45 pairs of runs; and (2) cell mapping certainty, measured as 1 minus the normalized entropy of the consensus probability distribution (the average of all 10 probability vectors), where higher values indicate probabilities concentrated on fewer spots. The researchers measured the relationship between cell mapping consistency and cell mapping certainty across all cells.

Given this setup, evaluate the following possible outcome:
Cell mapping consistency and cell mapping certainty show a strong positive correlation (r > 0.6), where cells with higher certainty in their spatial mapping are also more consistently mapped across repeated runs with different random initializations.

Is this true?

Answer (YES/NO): NO